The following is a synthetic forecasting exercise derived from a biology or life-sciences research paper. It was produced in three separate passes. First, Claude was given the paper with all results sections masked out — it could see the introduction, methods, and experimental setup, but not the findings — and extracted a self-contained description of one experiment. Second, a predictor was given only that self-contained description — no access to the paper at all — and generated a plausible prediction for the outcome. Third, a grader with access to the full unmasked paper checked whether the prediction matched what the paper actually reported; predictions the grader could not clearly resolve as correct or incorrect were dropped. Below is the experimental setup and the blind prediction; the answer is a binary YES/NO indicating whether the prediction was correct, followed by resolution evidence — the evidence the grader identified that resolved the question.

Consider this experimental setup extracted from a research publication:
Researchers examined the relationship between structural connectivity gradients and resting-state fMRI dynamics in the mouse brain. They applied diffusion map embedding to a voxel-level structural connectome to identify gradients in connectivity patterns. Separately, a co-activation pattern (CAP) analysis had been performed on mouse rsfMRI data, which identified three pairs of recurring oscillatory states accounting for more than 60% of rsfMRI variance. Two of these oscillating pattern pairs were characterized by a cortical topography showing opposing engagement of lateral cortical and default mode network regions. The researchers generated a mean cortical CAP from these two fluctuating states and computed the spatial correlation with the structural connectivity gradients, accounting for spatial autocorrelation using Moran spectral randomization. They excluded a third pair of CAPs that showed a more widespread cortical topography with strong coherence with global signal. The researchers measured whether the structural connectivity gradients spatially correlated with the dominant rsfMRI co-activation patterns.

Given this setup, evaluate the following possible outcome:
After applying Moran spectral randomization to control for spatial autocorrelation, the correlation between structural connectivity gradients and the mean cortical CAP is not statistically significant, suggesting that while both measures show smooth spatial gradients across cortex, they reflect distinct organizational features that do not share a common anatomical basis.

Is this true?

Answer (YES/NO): NO